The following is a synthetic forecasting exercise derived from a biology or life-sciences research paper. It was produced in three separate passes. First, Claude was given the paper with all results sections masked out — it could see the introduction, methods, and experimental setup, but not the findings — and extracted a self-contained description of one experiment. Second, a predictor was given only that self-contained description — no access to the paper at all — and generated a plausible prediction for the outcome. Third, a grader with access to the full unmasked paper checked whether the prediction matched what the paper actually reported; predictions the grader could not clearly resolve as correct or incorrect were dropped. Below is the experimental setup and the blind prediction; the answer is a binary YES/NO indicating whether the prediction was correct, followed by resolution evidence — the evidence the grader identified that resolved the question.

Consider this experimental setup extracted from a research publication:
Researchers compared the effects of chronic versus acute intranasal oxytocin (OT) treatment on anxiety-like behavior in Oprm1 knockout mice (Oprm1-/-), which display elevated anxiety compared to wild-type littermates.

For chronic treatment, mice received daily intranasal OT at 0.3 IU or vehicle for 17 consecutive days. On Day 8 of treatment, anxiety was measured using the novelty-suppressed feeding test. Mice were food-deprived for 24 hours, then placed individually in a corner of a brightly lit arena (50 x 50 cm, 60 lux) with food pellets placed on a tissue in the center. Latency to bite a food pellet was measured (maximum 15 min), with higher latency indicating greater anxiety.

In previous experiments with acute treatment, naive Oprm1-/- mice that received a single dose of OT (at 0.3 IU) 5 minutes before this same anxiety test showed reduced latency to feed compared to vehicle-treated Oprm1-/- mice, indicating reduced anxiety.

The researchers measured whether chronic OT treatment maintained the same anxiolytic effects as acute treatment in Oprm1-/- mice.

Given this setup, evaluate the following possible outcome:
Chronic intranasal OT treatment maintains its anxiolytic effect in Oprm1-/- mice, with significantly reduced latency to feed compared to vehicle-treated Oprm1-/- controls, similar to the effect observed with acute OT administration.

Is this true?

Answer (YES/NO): NO